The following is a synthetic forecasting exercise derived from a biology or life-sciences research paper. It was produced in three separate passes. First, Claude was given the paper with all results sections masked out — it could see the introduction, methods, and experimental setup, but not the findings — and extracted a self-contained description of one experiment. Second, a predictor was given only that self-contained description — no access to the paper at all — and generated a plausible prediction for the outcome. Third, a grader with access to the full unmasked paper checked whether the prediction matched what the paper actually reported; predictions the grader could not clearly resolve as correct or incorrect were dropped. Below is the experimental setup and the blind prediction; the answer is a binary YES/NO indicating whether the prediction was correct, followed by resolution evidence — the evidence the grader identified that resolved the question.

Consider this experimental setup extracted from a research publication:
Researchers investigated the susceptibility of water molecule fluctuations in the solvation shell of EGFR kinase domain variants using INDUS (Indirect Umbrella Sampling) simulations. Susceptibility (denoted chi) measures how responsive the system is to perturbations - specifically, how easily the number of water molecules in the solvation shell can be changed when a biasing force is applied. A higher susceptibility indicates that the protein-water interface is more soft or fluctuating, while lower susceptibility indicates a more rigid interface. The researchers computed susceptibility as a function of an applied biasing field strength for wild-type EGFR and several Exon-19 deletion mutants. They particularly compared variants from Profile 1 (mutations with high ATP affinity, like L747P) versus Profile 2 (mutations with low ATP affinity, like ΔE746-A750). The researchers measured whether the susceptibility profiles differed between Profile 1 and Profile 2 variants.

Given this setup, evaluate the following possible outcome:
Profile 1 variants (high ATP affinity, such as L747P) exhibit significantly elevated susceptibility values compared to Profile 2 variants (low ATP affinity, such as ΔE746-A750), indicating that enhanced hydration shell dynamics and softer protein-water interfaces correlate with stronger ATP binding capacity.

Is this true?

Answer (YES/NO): NO